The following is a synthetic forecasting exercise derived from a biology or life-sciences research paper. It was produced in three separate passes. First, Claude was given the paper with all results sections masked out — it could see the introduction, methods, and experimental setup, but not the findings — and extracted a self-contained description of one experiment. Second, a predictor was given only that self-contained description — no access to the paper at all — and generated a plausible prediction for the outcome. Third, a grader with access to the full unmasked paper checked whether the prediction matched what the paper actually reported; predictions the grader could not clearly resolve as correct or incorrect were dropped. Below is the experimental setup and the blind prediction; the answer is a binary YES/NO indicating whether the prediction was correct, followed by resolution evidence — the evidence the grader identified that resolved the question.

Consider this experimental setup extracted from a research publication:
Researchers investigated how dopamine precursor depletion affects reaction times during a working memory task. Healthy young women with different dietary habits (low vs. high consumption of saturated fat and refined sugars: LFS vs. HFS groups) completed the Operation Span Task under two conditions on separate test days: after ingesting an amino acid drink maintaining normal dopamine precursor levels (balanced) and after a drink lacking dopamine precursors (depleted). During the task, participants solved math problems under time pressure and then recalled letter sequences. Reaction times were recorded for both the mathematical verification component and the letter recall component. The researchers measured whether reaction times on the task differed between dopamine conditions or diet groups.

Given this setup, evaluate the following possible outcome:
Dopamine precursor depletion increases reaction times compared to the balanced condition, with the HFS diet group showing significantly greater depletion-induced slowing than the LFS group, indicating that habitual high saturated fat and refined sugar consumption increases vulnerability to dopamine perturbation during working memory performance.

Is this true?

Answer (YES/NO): NO